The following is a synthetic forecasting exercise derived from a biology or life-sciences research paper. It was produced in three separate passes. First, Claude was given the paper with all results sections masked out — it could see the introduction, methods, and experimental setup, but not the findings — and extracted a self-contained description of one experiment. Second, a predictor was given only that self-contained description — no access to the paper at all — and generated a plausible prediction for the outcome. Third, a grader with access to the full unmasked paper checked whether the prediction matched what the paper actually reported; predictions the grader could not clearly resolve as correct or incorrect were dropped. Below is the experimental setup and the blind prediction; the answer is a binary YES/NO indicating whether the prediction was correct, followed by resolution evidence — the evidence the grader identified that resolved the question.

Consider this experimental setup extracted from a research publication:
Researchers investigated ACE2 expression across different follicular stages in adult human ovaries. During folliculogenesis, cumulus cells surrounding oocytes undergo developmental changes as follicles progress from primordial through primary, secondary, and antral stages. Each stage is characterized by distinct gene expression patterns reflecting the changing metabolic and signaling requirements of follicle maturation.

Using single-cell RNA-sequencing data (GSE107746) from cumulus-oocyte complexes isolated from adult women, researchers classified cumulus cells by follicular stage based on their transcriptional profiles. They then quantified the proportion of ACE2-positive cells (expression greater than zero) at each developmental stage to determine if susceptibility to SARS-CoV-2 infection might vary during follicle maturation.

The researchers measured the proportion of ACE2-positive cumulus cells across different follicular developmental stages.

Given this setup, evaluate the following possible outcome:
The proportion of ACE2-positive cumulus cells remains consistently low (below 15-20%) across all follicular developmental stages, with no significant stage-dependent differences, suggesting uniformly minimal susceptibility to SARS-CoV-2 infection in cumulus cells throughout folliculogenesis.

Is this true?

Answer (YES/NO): NO